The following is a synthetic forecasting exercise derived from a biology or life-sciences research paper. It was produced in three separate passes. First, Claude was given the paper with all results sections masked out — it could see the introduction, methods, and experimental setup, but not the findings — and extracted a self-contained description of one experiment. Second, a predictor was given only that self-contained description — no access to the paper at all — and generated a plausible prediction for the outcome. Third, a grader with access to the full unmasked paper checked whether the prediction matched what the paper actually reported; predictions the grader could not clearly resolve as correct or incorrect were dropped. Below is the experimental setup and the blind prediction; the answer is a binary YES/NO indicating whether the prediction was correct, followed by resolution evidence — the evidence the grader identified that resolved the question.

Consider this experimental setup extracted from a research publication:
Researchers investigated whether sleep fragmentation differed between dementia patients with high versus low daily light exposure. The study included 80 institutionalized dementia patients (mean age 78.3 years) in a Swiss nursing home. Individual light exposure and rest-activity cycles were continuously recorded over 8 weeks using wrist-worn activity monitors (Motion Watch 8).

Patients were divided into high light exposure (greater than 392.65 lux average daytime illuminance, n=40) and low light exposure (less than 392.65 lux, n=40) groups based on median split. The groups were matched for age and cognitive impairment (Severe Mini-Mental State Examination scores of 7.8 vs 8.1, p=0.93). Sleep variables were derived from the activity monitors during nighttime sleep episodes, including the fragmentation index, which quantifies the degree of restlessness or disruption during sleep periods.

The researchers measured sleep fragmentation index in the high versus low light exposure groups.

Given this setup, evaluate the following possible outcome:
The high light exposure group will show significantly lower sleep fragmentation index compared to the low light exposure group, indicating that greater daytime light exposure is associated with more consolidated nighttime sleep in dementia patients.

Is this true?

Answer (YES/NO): NO